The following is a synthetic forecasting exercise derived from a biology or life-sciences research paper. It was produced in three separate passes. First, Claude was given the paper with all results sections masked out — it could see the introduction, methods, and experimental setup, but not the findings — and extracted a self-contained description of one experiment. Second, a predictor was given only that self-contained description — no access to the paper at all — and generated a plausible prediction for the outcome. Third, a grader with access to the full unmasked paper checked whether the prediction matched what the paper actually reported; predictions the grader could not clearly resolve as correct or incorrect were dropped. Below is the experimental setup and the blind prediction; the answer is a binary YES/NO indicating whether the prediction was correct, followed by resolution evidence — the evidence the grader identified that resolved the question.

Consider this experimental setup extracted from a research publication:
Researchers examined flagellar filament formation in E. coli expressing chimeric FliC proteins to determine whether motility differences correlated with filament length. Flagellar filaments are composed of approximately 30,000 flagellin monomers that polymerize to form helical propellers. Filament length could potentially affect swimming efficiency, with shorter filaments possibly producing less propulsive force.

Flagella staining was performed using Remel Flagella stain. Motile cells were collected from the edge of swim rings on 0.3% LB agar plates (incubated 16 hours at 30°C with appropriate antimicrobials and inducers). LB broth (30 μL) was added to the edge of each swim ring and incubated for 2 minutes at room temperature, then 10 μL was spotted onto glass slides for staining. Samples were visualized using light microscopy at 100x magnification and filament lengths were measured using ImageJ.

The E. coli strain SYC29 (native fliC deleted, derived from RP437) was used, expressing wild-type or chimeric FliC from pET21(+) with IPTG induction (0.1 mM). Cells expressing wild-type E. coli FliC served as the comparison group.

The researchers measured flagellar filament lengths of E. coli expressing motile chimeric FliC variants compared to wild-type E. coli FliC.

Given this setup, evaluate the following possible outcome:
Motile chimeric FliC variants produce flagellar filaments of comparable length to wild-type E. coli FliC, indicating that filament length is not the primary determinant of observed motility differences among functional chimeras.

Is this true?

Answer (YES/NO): NO